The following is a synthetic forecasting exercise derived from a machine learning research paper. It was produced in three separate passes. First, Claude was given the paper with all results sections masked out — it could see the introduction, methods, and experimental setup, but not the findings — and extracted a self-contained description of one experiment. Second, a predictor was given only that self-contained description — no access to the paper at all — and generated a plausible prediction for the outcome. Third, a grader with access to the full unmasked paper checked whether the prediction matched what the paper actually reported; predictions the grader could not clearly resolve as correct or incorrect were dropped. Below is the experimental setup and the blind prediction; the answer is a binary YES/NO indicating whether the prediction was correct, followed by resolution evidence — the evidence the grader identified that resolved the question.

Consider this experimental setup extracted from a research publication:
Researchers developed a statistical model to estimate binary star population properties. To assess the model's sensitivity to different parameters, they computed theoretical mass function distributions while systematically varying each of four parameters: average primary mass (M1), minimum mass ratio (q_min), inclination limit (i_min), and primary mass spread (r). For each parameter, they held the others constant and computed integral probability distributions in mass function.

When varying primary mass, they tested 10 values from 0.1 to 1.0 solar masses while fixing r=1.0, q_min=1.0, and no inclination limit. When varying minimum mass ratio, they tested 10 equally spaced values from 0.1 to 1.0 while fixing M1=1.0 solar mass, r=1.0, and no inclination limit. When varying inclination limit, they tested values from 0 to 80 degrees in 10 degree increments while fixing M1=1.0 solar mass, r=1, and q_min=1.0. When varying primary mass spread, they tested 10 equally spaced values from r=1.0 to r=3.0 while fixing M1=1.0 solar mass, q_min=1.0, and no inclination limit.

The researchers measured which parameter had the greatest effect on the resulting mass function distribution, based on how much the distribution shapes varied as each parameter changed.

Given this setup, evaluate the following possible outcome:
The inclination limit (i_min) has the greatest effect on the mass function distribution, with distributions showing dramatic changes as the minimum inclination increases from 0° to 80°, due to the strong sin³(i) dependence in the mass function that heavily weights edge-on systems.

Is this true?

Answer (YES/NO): NO